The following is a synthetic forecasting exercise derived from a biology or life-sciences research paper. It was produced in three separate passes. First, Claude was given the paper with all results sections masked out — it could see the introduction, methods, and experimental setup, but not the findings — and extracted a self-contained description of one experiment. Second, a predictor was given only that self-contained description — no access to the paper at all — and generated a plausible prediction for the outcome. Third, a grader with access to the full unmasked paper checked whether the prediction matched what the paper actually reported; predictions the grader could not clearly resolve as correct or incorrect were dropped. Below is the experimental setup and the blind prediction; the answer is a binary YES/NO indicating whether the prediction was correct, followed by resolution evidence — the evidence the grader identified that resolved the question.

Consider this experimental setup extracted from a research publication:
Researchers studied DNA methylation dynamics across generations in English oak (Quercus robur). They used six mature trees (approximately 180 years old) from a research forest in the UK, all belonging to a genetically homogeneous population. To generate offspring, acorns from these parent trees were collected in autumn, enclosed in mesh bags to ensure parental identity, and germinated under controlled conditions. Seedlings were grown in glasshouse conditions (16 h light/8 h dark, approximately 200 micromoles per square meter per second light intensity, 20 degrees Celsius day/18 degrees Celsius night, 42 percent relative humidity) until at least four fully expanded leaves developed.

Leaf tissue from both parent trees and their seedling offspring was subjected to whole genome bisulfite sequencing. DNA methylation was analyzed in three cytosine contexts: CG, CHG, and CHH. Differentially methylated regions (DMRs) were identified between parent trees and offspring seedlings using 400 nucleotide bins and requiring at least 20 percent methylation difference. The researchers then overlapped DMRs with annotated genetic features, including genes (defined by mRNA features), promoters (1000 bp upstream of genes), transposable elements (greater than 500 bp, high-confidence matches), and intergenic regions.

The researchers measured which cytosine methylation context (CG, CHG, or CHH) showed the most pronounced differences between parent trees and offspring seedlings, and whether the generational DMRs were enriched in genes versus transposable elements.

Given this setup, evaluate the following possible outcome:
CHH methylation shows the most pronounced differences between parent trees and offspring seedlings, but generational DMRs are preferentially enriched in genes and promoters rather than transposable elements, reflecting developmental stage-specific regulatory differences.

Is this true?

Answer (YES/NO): NO